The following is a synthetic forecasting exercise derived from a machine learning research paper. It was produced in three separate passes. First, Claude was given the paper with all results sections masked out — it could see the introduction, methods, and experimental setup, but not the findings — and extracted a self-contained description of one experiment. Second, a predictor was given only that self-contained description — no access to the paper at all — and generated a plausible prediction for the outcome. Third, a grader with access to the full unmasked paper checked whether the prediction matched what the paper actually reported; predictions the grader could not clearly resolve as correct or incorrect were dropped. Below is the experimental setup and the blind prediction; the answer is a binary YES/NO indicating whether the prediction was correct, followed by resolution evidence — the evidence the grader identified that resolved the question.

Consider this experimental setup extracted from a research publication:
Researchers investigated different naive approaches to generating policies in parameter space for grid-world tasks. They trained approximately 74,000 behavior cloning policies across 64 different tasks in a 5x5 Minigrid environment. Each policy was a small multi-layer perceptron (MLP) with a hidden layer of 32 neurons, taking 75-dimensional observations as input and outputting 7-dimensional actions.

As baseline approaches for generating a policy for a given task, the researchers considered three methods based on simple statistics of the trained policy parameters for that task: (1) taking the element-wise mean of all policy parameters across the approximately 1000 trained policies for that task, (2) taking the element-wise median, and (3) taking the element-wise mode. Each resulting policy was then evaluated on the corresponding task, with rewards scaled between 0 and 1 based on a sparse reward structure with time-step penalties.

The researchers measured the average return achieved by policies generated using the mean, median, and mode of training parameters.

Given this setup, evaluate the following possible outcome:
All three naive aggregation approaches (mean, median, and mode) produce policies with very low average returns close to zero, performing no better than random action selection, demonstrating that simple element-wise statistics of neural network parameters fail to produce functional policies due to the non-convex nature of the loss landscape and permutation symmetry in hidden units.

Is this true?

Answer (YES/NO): NO